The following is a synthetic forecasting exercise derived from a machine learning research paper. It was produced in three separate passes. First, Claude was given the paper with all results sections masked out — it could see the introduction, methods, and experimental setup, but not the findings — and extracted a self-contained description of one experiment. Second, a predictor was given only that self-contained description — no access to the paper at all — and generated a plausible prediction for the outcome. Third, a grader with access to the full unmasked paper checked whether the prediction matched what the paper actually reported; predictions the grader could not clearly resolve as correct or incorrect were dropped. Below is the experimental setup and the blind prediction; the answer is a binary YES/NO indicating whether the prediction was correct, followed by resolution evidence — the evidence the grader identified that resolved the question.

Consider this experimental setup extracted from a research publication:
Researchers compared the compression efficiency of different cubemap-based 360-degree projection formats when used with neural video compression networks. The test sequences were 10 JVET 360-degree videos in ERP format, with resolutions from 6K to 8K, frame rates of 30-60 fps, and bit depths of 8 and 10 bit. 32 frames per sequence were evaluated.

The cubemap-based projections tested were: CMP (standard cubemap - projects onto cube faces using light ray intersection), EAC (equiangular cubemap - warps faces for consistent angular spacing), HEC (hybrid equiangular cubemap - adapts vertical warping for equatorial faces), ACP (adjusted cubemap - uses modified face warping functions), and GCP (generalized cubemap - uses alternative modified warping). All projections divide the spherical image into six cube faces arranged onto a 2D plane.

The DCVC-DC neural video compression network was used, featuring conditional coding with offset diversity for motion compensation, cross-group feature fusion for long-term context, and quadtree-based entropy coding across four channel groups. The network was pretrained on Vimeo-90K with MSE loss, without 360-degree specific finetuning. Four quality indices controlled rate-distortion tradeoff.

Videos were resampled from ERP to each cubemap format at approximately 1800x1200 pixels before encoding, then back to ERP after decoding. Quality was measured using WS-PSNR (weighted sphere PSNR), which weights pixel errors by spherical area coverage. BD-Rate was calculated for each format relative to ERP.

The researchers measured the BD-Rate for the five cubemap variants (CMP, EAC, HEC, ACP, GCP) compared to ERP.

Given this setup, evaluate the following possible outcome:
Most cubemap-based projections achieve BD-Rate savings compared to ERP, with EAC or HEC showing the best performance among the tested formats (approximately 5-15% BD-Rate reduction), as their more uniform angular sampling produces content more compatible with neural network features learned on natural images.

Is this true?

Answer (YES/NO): NO